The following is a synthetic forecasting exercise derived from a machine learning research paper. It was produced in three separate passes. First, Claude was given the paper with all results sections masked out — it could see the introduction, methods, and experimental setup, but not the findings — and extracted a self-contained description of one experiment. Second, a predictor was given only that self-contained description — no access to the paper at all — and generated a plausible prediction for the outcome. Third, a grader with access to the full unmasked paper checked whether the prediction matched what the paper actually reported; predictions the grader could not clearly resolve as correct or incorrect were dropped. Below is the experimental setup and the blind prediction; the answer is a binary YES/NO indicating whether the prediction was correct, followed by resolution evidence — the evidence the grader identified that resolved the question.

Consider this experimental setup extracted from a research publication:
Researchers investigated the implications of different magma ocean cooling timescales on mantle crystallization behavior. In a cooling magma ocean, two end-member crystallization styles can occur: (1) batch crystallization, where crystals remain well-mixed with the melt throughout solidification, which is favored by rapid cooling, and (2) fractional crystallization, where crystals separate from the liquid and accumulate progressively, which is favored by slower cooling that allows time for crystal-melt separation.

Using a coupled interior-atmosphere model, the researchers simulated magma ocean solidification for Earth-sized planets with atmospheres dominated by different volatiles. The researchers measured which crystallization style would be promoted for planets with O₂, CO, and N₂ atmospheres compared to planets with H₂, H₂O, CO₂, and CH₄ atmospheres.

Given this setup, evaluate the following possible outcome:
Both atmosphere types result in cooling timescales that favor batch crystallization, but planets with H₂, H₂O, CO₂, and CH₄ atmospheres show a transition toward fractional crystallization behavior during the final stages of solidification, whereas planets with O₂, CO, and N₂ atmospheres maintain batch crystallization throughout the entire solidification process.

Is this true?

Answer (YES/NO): NO